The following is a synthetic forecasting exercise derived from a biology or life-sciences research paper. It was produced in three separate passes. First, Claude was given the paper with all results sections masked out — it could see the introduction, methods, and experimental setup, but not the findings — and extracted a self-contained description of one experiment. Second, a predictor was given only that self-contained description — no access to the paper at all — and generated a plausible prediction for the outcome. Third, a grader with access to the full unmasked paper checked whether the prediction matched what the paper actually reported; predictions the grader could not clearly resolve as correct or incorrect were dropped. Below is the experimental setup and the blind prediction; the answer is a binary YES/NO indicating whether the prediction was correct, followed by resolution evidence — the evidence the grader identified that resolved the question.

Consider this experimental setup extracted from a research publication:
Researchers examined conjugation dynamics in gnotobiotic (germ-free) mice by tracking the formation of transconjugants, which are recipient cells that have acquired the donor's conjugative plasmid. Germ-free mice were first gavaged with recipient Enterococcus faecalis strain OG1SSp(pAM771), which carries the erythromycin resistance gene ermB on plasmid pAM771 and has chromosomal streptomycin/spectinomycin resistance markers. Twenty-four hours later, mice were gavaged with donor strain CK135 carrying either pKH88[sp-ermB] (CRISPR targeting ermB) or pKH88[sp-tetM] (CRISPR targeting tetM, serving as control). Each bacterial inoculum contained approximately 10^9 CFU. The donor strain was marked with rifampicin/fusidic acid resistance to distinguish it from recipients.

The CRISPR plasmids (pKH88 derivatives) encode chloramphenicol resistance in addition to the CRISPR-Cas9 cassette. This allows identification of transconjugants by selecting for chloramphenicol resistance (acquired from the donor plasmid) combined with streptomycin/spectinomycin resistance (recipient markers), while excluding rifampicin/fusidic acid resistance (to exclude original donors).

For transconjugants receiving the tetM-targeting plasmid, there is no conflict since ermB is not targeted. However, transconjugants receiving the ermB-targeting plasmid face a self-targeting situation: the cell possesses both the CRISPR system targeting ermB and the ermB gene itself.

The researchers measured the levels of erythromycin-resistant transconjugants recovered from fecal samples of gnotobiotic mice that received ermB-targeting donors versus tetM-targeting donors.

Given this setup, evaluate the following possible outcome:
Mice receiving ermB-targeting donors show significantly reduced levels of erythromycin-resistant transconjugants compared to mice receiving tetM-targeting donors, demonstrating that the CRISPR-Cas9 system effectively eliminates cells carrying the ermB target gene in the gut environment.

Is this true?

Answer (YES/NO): YES